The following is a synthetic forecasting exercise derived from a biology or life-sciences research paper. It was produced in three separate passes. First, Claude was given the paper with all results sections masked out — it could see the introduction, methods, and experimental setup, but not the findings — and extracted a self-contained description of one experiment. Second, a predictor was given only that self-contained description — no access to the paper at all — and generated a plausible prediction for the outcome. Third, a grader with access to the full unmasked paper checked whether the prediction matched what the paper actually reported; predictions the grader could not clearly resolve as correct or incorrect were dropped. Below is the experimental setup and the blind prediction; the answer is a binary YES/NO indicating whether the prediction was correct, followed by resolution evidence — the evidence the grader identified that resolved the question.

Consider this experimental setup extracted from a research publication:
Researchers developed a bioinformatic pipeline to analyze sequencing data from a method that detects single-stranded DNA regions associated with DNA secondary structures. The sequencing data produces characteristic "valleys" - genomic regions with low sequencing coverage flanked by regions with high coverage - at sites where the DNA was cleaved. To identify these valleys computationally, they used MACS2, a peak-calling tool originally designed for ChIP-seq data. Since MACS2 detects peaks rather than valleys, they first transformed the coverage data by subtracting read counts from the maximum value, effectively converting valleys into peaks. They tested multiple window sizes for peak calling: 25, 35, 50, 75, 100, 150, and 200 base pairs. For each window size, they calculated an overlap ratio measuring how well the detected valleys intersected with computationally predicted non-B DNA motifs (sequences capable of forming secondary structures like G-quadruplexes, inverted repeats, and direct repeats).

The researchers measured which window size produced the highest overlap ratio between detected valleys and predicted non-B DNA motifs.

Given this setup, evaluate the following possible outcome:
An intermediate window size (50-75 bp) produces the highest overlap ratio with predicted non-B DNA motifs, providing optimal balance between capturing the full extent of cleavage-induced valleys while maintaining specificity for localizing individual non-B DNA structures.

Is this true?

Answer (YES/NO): NO